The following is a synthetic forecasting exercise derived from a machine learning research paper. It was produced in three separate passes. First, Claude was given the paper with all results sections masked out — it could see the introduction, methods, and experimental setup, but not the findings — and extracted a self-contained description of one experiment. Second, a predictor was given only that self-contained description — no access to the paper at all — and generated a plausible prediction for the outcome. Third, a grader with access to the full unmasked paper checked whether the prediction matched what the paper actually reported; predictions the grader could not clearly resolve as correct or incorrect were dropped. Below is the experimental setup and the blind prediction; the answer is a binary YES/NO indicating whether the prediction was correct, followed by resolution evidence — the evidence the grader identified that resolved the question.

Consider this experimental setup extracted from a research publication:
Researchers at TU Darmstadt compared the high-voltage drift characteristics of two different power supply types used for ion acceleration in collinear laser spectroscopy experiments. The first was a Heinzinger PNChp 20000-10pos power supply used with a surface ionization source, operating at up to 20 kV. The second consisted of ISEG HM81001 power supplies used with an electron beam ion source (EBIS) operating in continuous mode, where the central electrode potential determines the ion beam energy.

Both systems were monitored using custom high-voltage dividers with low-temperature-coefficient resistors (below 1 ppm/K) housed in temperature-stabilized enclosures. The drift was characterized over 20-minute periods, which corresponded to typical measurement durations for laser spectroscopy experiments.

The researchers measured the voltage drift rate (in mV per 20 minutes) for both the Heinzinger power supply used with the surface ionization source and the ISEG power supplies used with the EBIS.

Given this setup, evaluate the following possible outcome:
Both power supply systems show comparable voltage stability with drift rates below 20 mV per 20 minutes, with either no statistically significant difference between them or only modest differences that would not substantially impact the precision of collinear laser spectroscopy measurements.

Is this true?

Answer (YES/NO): NO